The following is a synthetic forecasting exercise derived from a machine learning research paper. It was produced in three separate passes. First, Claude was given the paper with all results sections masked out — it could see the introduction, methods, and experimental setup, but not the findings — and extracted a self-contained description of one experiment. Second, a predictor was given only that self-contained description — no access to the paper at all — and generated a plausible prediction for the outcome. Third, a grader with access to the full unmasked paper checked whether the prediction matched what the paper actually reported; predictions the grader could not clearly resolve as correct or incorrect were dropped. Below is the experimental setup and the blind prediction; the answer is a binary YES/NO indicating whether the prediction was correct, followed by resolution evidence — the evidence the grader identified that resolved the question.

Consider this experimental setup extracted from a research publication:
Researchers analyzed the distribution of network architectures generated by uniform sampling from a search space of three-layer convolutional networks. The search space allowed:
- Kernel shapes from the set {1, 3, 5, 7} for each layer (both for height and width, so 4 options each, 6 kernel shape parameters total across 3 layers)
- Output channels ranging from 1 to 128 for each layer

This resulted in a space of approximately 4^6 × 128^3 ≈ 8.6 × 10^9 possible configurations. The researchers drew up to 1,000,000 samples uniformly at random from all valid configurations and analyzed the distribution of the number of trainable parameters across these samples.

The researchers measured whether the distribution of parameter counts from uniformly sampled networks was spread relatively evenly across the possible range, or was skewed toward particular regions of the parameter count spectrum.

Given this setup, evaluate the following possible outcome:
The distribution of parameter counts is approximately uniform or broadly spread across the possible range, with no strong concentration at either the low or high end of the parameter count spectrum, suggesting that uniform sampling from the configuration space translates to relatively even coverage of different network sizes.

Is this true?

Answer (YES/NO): NO